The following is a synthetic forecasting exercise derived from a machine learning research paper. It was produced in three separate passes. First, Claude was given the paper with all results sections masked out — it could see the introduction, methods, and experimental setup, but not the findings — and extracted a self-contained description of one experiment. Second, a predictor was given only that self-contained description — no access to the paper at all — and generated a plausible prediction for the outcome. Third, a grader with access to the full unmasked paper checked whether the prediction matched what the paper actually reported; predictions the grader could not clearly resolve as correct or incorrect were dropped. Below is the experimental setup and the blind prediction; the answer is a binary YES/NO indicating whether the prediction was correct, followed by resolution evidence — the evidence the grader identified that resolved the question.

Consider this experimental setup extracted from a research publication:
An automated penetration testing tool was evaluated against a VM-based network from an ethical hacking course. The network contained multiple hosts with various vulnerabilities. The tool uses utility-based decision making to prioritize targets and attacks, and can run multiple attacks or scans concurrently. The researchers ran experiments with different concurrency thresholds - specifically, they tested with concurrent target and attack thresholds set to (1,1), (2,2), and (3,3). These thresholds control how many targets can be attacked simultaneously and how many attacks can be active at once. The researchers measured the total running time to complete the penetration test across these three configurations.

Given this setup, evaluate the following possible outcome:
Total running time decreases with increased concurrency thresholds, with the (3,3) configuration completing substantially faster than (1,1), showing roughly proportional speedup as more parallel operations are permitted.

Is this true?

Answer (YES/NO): NO